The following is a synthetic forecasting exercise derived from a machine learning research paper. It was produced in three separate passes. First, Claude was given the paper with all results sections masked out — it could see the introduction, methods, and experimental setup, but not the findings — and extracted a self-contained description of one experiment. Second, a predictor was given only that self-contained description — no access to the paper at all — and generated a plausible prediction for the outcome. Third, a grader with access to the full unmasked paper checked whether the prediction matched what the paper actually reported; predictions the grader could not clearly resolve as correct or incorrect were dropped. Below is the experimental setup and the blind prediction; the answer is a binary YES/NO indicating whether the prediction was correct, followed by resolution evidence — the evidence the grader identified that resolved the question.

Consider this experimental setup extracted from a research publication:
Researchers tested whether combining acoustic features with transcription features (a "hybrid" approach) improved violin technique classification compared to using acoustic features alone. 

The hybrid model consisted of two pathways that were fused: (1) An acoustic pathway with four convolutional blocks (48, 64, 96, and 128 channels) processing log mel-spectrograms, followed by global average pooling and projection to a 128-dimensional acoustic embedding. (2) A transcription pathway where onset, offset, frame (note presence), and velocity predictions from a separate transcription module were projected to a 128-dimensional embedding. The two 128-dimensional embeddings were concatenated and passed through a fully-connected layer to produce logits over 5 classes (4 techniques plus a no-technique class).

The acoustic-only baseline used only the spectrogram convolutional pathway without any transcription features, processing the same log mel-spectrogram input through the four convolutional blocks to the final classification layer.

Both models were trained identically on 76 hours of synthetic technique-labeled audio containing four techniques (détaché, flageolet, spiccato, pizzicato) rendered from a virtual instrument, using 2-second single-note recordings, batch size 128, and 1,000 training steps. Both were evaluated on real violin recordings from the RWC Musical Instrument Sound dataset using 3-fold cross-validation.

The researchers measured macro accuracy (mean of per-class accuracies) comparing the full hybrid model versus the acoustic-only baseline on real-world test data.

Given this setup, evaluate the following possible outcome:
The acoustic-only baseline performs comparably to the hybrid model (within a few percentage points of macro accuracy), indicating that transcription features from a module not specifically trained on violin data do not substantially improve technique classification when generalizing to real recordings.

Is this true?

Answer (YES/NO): NO